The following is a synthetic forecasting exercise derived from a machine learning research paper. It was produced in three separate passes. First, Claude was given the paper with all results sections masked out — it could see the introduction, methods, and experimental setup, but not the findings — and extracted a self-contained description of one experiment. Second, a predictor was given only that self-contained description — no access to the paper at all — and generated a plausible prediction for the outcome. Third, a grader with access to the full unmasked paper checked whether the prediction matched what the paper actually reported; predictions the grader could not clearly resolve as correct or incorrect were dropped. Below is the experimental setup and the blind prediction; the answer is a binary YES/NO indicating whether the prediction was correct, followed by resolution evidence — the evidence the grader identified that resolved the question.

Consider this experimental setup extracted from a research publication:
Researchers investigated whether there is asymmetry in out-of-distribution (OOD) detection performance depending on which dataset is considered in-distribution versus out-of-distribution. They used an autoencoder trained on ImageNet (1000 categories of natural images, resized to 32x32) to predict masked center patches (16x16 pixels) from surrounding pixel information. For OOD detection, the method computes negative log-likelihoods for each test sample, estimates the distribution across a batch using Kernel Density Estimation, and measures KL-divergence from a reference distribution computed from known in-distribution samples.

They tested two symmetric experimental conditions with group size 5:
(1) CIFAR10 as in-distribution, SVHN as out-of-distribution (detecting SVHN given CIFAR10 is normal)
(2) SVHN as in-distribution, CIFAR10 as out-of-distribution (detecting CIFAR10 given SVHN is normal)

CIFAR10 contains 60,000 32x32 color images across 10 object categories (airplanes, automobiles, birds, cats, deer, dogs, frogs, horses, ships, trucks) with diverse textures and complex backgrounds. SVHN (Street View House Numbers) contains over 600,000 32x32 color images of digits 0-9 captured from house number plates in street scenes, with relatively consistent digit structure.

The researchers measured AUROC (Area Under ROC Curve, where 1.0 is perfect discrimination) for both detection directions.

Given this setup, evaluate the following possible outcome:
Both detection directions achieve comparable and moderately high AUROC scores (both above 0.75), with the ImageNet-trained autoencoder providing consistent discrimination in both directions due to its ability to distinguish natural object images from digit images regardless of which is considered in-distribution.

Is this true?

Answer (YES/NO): YES